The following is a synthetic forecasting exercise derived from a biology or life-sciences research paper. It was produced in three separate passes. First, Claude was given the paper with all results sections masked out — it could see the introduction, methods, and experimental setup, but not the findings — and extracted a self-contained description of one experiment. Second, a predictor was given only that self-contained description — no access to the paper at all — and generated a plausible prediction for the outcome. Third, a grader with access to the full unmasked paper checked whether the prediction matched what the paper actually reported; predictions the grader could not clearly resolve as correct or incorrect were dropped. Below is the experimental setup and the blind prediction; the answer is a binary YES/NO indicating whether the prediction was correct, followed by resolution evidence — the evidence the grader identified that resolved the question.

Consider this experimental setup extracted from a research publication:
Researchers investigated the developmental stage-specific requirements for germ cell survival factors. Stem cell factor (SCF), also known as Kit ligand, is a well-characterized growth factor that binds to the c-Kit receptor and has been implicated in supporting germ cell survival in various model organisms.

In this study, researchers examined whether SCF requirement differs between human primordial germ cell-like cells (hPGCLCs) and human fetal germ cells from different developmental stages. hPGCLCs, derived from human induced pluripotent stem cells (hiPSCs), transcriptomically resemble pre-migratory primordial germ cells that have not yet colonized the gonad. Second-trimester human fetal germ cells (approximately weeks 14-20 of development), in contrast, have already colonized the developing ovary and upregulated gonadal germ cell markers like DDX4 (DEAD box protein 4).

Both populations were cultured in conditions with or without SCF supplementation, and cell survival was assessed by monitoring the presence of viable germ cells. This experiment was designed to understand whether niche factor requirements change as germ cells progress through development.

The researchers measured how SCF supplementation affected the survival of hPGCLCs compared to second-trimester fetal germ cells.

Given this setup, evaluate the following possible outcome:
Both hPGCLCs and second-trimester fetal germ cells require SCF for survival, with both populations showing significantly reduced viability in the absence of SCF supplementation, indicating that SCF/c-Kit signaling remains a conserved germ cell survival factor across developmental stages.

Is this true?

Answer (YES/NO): NO